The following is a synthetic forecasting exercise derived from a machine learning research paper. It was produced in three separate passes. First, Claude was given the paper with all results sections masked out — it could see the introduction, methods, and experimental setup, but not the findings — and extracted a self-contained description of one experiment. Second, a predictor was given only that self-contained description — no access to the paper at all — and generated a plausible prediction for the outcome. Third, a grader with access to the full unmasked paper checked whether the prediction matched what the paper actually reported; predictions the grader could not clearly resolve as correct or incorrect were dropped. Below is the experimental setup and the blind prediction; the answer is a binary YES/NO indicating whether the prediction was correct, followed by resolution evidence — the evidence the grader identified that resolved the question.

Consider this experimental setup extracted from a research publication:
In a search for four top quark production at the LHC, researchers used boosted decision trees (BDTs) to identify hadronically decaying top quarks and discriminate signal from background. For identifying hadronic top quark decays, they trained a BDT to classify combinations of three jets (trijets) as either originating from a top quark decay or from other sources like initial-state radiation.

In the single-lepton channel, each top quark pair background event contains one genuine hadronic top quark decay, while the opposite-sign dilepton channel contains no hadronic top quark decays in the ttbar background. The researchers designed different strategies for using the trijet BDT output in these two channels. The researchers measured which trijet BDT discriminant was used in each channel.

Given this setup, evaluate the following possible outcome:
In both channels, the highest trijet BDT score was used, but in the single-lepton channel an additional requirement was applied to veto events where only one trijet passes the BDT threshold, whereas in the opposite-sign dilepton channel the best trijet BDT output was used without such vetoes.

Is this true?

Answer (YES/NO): NO